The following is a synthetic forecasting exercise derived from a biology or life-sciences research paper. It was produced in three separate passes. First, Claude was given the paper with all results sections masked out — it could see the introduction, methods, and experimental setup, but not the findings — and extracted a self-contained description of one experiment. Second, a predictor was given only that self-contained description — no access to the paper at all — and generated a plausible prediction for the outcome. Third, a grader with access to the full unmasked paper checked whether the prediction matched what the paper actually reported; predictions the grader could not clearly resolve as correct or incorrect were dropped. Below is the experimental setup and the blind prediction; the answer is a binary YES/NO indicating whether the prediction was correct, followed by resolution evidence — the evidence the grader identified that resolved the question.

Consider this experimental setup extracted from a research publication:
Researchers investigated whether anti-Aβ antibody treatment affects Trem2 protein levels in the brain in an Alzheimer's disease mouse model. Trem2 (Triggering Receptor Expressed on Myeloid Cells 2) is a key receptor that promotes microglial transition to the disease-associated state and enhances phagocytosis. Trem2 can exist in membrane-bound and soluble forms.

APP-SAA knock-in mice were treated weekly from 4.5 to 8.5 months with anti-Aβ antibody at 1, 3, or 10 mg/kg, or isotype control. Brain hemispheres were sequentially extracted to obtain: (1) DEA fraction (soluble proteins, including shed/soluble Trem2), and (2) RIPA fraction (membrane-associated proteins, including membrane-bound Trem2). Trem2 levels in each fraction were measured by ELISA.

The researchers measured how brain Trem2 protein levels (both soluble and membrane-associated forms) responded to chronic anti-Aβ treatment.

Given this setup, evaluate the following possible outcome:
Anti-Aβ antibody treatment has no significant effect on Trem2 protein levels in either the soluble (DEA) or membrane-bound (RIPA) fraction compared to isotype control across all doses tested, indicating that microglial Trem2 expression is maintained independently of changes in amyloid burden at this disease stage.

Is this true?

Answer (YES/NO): NO